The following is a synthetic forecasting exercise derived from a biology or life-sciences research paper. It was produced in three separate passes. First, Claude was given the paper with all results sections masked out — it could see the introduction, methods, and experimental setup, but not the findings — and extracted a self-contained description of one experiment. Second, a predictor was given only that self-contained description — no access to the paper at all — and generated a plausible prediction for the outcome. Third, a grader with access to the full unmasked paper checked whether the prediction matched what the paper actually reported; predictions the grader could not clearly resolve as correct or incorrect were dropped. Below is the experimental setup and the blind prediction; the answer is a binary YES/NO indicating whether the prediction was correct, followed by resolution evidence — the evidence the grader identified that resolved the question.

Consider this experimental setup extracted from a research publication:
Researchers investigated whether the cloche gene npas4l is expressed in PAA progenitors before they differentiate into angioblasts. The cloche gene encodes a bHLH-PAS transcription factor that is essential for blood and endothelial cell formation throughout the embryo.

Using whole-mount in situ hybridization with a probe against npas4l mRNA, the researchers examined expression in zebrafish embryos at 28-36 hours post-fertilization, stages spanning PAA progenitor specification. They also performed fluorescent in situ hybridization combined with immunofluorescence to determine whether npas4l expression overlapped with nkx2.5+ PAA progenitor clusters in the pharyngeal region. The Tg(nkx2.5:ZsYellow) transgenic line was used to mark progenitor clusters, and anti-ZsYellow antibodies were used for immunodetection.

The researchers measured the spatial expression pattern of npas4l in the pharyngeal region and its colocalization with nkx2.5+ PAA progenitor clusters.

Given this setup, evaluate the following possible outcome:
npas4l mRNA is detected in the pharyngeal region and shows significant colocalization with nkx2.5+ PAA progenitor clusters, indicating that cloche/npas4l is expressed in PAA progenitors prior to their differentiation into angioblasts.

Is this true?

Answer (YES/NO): YES